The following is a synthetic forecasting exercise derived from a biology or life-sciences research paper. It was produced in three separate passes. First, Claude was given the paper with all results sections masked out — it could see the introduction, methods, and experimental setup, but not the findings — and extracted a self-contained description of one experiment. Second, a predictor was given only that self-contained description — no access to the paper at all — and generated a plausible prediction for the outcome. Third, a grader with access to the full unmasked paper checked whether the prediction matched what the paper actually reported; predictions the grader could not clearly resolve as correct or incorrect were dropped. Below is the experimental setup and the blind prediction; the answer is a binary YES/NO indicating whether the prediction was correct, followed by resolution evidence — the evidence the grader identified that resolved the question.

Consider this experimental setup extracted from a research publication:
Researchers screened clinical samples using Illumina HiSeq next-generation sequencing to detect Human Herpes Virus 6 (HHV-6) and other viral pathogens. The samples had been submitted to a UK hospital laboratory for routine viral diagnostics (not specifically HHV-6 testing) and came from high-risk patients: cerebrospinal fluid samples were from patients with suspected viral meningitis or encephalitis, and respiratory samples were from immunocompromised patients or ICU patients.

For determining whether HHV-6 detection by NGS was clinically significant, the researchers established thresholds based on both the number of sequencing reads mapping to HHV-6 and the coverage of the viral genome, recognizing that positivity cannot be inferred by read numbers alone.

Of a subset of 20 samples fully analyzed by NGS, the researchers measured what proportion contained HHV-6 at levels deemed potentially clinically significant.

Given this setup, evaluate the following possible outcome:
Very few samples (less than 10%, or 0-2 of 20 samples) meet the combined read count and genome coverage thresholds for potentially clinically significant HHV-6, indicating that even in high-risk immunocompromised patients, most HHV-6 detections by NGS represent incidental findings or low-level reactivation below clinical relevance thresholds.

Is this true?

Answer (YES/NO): NO